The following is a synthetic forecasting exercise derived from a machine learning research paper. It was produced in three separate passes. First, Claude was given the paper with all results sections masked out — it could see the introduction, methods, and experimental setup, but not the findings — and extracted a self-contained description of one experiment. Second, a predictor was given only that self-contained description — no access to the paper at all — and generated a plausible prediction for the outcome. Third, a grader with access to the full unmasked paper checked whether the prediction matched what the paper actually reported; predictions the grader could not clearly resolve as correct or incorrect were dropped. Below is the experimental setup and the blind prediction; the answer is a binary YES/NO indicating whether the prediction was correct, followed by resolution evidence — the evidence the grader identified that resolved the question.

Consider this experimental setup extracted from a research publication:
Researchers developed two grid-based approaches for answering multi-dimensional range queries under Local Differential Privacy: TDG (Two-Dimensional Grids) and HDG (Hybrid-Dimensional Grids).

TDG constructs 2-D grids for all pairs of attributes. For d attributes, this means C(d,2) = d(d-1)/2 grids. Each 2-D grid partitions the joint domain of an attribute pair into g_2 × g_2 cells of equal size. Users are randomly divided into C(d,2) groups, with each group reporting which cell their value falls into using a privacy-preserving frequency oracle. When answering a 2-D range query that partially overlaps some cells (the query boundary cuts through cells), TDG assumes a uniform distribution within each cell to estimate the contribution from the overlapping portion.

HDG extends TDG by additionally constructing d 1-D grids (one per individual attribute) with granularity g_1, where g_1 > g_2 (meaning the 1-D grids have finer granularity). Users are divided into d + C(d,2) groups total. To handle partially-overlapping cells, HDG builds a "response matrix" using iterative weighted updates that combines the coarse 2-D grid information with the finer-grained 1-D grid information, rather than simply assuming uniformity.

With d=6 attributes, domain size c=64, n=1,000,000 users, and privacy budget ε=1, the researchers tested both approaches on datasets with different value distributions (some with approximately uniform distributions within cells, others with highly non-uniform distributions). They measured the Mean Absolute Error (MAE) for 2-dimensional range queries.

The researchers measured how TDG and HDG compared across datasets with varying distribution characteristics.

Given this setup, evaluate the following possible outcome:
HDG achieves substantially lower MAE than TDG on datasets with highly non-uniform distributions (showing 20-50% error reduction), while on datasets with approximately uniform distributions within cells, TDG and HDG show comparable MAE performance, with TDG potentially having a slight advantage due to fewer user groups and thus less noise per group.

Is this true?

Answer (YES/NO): NO